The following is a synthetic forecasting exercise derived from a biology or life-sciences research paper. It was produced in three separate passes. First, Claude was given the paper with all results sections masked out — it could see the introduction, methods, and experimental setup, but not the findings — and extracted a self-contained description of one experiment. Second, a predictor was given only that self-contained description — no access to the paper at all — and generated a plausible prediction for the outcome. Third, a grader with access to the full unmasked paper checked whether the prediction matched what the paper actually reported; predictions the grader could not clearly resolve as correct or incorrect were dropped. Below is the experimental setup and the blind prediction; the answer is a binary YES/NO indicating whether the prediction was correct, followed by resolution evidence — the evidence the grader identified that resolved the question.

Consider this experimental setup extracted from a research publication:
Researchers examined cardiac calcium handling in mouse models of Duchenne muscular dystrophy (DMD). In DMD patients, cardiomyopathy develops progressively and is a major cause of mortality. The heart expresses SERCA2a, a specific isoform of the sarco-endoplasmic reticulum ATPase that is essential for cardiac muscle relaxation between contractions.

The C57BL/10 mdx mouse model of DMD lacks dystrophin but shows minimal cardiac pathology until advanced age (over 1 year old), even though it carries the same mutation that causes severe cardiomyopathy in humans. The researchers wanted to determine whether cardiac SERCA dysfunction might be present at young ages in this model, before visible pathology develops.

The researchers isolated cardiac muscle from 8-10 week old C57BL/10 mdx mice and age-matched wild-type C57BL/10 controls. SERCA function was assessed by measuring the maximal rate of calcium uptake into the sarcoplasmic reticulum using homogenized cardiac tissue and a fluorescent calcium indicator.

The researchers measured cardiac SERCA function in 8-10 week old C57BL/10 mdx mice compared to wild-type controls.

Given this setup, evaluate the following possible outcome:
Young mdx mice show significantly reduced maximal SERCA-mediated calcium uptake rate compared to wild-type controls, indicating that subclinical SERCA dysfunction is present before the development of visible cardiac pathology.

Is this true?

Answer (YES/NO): YES